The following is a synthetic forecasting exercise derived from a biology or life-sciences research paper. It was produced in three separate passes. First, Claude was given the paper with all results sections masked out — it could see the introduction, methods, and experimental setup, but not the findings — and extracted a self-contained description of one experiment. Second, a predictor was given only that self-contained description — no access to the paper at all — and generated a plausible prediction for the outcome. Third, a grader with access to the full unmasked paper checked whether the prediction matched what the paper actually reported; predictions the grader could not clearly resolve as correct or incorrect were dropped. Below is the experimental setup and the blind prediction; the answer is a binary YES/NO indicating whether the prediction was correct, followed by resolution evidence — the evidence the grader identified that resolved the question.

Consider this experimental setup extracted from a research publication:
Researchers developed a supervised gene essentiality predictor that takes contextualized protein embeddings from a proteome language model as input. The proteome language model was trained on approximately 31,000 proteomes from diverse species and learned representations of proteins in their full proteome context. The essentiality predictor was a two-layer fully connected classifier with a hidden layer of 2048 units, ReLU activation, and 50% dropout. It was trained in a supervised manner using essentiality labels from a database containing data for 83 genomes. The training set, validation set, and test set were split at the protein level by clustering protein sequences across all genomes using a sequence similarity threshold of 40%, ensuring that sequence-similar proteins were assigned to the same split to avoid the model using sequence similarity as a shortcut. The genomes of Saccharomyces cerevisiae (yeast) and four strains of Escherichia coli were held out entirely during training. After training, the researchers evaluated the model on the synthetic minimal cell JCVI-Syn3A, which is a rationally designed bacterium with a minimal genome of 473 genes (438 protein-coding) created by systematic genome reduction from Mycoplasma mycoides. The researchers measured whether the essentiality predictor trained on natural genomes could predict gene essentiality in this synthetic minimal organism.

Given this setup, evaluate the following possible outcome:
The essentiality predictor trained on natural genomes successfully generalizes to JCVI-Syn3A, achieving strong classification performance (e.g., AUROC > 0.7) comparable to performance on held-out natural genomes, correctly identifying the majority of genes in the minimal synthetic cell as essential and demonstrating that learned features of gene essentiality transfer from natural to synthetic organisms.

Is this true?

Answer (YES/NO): YES